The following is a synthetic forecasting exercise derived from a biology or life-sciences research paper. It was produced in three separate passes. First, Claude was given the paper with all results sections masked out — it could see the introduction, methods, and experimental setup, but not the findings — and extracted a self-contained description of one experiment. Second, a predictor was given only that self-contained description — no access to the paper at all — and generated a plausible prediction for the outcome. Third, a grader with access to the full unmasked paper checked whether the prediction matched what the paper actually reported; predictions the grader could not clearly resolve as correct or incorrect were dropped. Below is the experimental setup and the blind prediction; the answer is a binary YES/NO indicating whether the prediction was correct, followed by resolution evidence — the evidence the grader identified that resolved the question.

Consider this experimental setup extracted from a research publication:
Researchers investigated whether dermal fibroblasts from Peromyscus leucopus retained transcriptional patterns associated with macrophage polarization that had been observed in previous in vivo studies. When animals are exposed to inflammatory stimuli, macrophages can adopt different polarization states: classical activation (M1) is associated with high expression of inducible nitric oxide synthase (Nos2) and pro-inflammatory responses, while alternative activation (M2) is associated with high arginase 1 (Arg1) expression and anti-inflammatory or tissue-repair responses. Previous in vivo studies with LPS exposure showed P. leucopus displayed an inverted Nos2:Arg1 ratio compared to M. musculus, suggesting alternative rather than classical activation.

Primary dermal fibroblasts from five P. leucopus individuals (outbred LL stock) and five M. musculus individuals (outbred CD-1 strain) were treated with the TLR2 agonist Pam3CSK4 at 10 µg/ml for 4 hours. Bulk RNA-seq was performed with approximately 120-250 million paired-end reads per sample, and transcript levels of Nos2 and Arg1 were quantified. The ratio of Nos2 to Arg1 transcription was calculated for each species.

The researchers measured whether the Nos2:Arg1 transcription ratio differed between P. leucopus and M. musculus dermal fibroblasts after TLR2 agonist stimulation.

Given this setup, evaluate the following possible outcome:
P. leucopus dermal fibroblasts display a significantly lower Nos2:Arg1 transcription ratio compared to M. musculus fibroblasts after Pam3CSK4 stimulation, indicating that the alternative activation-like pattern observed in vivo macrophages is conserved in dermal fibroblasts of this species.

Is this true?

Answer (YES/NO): YES